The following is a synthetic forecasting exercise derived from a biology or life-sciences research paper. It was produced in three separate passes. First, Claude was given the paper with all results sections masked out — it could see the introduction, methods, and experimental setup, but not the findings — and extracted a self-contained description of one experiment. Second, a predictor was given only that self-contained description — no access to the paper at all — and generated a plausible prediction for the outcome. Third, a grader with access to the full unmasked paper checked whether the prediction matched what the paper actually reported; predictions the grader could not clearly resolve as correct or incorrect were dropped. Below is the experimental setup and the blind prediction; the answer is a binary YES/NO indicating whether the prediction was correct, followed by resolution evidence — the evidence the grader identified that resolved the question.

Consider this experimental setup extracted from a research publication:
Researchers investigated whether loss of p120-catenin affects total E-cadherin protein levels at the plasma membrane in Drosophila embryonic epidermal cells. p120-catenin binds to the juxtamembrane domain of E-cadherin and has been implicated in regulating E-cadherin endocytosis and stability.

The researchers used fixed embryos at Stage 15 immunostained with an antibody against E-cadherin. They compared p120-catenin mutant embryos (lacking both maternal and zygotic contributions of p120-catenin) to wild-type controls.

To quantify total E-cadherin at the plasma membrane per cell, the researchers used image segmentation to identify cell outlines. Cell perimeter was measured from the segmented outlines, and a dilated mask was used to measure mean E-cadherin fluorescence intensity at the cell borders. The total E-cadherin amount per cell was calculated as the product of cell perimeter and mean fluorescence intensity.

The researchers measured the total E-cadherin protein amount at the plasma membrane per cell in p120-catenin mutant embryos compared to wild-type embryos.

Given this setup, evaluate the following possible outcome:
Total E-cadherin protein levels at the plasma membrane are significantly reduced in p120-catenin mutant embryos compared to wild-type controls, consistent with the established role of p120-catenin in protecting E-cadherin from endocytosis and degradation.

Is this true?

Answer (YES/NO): YES